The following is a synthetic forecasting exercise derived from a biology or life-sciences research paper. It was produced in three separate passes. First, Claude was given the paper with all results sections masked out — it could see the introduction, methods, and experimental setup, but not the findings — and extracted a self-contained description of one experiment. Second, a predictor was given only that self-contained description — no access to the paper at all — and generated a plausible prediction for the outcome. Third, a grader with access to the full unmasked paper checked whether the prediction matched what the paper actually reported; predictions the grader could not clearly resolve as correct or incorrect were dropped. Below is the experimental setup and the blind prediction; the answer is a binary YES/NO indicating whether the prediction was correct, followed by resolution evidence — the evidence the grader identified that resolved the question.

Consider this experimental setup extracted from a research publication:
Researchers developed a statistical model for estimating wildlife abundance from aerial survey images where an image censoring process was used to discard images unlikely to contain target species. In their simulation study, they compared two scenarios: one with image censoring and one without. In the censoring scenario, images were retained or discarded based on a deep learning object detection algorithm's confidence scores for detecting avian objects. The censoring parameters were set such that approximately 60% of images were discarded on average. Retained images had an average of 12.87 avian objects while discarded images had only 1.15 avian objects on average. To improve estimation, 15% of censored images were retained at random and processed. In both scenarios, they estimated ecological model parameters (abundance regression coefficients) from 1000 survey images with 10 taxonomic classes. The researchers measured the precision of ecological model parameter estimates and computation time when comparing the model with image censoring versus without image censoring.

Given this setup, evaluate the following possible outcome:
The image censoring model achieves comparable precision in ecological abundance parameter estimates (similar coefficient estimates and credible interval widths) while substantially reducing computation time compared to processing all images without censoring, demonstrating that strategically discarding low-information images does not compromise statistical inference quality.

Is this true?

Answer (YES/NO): NO